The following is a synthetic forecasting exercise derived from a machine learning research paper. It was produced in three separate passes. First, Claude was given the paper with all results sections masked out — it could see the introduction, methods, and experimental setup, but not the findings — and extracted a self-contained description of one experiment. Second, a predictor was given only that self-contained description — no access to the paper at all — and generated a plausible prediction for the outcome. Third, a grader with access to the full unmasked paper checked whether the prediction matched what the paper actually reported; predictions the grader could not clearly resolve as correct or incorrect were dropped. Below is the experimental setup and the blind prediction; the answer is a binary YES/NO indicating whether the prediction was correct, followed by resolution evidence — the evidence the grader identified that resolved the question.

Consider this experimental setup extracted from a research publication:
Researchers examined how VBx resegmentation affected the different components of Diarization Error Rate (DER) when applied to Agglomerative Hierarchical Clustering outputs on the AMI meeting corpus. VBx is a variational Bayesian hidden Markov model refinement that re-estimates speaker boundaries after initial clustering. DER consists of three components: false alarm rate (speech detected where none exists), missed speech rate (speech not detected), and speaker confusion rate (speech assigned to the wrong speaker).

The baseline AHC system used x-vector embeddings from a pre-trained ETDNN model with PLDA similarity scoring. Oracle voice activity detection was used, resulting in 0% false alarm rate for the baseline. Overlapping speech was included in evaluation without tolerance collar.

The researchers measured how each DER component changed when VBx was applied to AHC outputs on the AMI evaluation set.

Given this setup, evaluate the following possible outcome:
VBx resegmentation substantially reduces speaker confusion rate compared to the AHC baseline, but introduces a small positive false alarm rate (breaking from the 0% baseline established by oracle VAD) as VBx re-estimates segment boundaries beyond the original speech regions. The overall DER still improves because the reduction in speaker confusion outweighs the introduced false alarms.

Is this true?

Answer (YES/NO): NO